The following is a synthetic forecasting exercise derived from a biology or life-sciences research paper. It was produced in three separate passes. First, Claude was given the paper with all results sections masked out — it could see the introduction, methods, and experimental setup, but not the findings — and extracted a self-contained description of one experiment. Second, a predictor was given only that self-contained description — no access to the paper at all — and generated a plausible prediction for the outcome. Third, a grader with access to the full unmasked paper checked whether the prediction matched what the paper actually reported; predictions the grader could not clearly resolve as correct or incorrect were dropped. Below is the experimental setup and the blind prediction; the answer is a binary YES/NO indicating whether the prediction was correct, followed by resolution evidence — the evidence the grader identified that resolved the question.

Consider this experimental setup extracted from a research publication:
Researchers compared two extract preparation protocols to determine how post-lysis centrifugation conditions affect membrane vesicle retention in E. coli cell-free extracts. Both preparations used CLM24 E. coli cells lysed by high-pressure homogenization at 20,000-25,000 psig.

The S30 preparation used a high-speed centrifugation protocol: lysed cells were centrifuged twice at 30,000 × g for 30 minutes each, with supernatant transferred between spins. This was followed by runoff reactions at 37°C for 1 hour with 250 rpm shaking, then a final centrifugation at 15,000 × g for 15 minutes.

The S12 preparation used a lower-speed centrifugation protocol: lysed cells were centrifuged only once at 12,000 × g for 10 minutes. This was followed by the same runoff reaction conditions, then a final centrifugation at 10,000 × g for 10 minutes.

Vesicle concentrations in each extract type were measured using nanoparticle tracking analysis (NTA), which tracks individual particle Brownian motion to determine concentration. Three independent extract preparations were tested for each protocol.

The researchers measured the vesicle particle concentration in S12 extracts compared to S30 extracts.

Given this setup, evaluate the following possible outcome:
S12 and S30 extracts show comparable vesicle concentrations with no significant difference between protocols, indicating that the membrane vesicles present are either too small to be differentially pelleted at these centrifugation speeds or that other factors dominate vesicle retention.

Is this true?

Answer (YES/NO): NO